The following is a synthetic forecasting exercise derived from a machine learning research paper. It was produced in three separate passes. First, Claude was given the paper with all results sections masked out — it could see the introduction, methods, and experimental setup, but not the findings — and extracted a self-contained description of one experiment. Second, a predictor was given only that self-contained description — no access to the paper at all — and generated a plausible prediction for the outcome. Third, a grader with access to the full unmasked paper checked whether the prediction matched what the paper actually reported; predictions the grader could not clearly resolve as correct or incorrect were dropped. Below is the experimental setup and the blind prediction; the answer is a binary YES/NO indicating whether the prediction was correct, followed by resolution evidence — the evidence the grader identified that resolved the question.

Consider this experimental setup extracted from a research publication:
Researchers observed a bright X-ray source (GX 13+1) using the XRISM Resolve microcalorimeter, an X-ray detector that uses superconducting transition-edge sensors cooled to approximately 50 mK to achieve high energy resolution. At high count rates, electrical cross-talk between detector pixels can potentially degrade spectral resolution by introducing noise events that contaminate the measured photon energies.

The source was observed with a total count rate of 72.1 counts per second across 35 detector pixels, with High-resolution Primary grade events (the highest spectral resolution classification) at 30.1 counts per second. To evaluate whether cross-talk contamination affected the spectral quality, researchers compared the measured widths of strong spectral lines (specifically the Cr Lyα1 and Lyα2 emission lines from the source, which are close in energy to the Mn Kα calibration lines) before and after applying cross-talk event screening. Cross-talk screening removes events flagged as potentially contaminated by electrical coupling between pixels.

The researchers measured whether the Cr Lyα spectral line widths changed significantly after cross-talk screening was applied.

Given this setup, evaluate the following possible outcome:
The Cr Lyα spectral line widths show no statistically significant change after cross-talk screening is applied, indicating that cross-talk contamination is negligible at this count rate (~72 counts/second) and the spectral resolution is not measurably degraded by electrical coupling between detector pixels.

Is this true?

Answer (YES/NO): YES